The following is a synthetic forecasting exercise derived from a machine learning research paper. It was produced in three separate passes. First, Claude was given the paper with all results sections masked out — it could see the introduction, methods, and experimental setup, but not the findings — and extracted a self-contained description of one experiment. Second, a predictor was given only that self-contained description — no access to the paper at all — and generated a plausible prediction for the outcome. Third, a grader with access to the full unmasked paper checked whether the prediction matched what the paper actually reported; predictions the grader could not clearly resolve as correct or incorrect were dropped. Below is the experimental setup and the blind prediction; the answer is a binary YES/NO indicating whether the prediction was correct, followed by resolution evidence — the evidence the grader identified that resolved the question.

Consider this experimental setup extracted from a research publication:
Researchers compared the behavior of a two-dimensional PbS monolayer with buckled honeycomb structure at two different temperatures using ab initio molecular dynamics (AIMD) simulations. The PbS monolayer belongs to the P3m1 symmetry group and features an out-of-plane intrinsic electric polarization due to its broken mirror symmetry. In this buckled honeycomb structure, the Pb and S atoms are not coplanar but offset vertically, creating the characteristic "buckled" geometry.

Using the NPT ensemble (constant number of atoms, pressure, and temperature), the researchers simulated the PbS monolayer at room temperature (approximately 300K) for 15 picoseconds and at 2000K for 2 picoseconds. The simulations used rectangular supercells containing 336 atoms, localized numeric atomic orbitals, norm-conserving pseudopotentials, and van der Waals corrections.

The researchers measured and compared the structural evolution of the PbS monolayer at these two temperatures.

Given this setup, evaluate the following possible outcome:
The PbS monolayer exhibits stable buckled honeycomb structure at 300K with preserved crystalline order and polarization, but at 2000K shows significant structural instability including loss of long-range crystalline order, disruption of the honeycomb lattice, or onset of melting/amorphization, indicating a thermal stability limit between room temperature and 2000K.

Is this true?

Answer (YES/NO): YES